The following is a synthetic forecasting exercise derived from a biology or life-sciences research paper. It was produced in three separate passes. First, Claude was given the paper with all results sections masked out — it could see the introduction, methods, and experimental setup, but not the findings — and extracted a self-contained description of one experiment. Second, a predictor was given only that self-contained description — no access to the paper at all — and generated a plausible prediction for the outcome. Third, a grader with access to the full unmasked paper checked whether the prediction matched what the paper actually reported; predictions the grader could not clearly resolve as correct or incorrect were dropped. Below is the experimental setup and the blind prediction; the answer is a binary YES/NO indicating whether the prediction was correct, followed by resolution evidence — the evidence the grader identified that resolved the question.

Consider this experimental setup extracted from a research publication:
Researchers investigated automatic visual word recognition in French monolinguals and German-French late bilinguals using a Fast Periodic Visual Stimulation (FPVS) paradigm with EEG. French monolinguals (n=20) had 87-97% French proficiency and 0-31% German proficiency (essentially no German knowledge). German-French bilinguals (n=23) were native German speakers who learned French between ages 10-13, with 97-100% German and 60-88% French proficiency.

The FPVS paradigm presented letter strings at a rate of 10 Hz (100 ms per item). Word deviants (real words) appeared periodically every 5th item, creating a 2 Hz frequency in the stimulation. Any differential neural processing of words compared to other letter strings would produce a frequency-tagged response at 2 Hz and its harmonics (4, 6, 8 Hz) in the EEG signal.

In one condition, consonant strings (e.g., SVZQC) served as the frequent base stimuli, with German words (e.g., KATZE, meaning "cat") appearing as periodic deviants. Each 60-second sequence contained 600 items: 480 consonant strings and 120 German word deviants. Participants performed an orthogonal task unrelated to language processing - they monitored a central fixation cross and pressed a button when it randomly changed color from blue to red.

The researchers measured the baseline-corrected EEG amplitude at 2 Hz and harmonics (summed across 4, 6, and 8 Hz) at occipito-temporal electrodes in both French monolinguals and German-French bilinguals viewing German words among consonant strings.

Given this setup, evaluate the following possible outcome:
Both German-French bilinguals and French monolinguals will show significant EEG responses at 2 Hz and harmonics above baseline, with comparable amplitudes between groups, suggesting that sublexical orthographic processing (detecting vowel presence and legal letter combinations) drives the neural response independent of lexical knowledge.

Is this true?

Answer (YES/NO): NO